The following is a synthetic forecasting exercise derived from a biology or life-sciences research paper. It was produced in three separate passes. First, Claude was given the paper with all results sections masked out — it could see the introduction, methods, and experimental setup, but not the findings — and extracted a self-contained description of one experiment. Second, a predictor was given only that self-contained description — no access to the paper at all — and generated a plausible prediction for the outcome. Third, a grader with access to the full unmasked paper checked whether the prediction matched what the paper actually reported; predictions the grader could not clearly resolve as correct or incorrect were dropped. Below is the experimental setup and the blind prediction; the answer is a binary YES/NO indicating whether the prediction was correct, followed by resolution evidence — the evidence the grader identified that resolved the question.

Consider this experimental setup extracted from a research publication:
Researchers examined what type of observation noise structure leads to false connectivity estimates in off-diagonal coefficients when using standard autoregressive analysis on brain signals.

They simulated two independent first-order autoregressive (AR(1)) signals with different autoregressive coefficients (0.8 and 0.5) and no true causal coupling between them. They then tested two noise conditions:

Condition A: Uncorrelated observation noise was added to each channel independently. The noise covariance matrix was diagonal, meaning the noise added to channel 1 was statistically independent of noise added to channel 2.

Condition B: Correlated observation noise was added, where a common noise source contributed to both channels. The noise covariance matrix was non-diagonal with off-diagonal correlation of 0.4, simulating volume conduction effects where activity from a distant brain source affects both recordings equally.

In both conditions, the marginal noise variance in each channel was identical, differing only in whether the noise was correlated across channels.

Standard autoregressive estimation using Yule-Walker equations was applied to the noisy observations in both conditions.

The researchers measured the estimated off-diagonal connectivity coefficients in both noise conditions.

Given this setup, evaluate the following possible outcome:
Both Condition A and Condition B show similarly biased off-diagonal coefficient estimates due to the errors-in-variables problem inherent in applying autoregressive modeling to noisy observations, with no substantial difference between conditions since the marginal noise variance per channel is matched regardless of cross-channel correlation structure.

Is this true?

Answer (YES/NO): NO